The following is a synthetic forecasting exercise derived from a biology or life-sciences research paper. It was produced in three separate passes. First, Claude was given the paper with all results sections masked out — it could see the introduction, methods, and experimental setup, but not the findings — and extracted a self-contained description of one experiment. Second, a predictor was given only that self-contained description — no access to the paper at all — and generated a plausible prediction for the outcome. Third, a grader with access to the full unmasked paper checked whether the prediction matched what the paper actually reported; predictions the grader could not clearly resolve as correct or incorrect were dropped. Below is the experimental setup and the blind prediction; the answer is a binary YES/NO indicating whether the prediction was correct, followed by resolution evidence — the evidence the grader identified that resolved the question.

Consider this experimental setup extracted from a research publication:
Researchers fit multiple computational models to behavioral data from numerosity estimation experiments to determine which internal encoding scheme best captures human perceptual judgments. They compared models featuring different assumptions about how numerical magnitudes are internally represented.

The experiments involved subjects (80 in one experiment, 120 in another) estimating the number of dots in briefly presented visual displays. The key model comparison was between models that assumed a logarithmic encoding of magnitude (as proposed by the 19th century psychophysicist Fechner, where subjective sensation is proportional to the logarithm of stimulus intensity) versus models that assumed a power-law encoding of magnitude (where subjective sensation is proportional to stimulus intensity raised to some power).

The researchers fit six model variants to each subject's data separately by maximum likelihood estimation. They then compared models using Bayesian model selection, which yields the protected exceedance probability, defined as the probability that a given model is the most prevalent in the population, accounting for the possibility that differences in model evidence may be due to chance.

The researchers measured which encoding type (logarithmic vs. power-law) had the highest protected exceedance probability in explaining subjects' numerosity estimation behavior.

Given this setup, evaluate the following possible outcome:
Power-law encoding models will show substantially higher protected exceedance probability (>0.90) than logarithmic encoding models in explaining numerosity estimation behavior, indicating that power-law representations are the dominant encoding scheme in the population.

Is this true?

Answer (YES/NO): NO